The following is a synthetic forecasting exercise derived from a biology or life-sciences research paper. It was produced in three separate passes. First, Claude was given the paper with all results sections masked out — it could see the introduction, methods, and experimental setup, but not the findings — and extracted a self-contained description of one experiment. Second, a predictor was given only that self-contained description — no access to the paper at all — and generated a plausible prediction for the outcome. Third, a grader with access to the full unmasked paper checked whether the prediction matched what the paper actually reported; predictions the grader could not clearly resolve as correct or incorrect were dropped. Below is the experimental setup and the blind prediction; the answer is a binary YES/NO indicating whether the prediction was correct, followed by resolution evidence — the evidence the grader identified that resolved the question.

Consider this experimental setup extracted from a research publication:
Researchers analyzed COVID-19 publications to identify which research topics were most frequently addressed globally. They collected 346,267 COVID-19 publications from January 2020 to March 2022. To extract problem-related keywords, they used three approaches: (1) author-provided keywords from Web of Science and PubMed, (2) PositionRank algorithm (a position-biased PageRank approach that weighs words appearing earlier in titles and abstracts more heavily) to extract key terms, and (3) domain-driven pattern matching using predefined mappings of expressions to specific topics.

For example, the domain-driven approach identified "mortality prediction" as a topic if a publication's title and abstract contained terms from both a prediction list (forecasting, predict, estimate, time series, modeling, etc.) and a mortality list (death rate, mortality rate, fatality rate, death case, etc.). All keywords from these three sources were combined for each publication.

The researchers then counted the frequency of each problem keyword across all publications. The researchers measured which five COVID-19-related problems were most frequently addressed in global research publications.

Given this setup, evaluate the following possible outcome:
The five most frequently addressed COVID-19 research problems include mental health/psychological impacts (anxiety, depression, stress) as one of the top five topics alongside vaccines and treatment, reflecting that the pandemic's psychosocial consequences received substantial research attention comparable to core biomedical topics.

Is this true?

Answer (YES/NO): NO